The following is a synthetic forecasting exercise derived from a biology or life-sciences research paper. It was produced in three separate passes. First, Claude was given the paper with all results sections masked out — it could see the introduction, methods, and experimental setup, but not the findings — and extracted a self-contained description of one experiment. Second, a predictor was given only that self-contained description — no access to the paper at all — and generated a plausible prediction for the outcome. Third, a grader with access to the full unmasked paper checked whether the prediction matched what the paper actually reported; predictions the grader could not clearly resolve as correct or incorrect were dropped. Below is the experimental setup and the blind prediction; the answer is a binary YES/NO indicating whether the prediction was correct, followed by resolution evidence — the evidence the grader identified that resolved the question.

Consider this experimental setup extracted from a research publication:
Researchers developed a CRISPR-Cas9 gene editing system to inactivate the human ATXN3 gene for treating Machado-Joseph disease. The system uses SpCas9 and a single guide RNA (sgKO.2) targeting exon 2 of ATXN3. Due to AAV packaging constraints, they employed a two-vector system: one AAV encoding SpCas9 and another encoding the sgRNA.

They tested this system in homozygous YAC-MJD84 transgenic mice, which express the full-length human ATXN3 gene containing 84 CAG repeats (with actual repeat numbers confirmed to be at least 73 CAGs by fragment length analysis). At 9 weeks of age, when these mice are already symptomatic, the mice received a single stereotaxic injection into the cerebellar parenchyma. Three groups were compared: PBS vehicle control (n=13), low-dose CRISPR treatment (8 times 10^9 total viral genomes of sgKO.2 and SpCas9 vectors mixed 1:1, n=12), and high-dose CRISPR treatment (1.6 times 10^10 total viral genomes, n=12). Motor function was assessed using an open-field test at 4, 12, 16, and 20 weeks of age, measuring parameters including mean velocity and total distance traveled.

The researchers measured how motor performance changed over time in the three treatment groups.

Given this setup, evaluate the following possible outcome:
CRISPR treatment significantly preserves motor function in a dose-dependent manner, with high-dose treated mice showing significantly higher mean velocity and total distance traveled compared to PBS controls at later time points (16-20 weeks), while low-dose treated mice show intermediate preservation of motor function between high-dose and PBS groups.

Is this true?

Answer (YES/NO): NO